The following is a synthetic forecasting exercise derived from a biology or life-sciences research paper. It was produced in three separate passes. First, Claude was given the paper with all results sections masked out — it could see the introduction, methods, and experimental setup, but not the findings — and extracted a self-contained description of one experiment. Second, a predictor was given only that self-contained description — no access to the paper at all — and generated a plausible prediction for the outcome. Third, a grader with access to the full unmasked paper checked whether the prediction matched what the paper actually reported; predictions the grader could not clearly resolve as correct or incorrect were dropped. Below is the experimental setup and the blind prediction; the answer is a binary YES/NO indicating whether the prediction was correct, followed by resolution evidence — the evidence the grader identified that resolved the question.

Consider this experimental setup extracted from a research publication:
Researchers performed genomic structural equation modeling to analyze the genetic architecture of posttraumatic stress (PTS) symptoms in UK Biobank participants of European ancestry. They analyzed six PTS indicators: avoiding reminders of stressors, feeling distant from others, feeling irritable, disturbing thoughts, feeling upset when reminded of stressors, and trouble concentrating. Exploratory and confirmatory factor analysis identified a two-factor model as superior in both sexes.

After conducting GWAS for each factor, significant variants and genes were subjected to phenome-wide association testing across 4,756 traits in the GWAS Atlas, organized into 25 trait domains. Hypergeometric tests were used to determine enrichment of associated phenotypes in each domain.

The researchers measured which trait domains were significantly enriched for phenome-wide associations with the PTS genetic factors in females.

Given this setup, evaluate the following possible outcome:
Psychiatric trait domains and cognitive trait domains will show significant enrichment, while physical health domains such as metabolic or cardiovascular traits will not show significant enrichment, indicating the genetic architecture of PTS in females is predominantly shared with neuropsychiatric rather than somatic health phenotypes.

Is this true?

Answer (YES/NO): NO